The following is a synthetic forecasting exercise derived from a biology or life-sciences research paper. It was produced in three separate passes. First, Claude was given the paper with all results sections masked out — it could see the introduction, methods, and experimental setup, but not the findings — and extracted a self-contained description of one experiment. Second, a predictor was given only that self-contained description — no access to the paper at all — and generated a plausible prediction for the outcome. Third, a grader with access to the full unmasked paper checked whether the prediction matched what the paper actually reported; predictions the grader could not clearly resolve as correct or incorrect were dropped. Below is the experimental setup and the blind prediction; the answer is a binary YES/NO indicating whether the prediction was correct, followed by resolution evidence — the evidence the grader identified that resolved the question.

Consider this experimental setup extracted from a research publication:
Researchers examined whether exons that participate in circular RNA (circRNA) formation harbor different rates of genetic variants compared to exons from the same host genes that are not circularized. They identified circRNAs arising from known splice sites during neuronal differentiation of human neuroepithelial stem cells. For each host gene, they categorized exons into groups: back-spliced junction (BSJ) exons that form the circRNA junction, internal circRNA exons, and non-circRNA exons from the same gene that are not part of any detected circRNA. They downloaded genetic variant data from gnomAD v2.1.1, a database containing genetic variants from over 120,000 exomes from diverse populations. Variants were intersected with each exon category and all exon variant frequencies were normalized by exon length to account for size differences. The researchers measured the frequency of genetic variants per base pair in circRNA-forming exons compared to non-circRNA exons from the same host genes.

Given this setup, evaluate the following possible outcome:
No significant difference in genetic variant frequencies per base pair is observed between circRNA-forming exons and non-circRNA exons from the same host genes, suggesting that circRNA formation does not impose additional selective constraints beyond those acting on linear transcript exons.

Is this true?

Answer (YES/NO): NO